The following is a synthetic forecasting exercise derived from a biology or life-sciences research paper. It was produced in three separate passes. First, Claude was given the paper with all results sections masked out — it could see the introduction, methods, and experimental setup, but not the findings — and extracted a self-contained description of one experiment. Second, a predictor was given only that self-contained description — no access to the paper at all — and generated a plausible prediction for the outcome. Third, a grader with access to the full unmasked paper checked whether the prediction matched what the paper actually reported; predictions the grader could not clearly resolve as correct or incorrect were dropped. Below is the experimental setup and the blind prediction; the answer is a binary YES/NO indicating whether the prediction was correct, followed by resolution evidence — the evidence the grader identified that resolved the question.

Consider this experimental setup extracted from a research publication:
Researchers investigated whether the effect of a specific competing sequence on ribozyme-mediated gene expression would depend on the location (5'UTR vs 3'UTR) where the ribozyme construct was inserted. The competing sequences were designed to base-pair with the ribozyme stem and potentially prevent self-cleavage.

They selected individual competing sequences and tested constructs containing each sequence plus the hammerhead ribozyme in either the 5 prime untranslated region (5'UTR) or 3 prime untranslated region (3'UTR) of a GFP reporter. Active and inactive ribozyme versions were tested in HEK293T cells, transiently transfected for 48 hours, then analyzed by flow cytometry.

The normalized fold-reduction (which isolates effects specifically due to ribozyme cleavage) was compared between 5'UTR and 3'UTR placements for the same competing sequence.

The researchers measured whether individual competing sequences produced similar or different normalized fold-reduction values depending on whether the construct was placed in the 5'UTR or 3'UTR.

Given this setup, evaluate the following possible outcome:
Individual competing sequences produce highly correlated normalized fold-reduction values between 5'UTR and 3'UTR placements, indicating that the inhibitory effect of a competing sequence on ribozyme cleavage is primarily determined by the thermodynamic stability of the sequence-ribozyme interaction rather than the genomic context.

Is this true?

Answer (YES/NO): NO